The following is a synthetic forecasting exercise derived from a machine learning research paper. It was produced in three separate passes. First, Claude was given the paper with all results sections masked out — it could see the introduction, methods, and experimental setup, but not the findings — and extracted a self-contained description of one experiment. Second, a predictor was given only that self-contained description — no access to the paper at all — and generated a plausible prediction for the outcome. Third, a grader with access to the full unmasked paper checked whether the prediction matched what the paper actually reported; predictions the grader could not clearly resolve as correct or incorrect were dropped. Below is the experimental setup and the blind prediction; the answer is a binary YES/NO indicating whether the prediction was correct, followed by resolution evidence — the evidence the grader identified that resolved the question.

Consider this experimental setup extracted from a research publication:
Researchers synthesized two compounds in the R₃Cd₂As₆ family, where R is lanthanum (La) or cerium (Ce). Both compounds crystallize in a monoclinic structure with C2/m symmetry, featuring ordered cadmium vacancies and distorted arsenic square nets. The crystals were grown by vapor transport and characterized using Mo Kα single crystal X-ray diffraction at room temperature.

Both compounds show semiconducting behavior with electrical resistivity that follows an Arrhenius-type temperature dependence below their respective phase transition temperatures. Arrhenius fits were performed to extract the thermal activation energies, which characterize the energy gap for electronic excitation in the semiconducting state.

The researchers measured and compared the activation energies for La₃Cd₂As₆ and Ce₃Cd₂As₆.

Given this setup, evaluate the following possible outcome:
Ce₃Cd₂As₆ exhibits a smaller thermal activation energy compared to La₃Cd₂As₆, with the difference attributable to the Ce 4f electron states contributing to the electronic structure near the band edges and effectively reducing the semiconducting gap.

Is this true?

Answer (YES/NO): NO